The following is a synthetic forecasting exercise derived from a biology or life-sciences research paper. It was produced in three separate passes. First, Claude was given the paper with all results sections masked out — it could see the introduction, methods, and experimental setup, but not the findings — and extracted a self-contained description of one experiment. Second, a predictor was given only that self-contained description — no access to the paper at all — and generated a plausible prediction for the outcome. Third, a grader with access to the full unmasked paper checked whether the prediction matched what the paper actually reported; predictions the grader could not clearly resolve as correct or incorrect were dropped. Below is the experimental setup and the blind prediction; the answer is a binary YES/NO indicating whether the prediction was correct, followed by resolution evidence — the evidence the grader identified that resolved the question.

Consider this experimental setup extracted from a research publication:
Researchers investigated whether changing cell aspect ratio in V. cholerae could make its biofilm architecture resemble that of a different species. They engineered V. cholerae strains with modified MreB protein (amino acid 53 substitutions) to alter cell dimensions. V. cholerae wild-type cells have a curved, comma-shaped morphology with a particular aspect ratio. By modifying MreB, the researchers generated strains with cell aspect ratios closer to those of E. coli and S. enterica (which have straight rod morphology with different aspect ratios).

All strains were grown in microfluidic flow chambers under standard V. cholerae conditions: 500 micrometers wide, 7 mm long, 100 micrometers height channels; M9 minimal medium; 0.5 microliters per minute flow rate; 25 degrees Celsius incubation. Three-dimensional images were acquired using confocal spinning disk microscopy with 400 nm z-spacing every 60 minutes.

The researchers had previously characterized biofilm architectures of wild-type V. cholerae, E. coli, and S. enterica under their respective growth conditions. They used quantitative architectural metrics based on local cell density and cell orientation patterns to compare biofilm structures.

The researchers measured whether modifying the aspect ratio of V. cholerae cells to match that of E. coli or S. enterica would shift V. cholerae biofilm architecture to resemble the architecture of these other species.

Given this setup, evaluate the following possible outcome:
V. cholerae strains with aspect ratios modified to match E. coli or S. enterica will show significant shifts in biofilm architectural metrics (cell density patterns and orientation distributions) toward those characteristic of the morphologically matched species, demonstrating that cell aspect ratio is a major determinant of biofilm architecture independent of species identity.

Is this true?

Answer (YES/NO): NO